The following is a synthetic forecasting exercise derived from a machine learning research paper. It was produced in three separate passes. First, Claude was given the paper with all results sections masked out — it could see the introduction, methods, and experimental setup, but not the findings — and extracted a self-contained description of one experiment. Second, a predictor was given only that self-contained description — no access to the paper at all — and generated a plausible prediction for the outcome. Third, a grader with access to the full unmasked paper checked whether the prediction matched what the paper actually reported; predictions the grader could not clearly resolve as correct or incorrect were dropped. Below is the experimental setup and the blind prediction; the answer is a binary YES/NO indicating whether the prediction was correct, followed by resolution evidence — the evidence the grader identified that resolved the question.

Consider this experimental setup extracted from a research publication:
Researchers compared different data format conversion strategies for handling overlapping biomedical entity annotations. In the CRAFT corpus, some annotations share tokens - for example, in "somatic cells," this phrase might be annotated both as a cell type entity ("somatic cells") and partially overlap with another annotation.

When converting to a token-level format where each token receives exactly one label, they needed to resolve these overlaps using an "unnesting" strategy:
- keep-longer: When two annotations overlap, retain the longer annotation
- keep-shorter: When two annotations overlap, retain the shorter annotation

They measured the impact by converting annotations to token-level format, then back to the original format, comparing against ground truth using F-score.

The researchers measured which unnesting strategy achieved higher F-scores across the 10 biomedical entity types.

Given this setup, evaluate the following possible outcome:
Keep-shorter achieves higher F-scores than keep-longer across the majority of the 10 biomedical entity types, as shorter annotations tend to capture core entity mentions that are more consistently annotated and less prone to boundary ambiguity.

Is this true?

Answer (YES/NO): NO